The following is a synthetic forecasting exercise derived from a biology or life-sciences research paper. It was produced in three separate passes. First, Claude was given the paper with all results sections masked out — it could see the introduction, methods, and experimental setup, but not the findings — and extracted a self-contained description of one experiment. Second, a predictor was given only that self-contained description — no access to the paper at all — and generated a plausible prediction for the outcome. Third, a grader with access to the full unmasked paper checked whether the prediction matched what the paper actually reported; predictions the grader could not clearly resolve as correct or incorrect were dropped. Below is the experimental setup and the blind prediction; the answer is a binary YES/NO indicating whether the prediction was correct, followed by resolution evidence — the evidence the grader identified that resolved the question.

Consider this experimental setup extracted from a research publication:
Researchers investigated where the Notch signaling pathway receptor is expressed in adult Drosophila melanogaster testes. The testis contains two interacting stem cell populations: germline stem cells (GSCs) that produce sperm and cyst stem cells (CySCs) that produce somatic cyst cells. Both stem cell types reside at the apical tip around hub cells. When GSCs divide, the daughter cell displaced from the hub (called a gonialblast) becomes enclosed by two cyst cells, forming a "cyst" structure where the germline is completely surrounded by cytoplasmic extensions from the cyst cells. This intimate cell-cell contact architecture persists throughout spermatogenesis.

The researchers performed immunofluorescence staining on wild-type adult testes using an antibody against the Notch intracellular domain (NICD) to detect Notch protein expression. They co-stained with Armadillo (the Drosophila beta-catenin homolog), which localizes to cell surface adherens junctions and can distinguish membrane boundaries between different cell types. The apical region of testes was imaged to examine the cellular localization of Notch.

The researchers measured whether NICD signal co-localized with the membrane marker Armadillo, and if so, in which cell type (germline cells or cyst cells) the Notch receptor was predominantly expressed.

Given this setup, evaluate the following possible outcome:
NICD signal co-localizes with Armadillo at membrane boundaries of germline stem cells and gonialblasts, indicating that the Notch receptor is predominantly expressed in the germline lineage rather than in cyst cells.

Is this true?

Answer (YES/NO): NO